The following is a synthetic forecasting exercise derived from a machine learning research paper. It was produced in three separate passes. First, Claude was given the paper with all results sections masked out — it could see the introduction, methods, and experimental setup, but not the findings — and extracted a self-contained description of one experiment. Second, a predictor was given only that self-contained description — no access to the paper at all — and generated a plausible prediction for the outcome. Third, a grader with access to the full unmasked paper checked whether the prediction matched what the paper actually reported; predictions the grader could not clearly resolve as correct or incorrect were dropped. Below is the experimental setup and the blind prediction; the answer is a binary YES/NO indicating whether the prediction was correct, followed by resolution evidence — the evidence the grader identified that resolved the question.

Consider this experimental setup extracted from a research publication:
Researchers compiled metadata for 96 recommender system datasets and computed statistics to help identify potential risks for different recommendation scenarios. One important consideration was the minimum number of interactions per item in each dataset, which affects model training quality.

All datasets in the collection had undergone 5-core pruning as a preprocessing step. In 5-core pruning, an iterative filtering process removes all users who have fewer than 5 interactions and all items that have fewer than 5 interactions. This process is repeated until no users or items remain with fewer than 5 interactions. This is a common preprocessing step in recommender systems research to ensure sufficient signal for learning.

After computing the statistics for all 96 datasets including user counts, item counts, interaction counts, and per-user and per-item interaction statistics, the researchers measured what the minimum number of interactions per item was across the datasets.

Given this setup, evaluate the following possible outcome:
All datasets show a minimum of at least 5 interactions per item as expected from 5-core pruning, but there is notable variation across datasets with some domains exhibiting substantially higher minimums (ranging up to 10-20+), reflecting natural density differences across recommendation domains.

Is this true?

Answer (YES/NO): NO